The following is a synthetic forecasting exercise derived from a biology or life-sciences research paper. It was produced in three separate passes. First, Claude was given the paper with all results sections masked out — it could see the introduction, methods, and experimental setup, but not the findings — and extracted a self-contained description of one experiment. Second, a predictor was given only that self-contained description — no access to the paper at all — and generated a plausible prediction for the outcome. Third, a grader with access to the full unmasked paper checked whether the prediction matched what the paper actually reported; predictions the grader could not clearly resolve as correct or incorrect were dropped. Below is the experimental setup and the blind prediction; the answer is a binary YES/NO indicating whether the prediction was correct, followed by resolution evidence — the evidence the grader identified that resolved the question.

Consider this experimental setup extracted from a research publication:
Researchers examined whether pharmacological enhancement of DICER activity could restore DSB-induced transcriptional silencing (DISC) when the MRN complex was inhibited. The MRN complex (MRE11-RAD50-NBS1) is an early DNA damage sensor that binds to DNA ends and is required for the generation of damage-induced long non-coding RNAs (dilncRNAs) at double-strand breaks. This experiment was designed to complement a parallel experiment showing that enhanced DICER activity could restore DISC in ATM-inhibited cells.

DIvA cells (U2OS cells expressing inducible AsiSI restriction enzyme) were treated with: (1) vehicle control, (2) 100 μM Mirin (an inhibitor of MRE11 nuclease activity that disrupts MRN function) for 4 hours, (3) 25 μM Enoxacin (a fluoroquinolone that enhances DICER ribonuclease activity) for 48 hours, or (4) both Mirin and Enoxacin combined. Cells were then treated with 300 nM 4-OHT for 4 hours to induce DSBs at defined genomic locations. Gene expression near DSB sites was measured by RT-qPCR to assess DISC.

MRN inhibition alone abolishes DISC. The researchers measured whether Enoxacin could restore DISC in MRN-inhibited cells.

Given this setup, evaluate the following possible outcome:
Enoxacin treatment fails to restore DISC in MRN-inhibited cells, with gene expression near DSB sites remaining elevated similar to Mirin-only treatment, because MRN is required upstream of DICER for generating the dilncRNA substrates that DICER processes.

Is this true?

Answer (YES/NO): YES